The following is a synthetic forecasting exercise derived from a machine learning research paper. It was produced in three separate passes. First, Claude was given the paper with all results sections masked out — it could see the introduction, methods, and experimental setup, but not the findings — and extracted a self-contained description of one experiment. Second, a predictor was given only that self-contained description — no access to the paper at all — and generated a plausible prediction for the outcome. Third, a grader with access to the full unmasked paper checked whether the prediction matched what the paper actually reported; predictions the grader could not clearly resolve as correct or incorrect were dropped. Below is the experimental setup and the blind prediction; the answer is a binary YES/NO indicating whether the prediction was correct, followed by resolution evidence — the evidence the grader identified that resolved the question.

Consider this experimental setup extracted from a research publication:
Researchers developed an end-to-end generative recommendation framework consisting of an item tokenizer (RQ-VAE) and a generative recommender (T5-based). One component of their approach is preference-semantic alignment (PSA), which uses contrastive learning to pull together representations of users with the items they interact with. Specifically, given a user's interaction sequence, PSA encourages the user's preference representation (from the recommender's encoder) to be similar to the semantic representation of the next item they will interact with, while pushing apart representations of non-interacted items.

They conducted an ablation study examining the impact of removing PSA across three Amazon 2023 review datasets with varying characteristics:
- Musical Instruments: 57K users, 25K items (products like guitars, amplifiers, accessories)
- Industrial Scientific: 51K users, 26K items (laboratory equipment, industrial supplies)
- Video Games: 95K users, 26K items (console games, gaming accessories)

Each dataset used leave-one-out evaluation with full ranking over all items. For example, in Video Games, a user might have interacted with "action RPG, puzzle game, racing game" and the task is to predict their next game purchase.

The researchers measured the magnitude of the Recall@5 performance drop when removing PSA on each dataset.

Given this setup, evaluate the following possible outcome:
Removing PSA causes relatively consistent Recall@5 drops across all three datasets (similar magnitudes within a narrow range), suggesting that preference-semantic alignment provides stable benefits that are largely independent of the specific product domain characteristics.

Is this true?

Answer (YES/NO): NO